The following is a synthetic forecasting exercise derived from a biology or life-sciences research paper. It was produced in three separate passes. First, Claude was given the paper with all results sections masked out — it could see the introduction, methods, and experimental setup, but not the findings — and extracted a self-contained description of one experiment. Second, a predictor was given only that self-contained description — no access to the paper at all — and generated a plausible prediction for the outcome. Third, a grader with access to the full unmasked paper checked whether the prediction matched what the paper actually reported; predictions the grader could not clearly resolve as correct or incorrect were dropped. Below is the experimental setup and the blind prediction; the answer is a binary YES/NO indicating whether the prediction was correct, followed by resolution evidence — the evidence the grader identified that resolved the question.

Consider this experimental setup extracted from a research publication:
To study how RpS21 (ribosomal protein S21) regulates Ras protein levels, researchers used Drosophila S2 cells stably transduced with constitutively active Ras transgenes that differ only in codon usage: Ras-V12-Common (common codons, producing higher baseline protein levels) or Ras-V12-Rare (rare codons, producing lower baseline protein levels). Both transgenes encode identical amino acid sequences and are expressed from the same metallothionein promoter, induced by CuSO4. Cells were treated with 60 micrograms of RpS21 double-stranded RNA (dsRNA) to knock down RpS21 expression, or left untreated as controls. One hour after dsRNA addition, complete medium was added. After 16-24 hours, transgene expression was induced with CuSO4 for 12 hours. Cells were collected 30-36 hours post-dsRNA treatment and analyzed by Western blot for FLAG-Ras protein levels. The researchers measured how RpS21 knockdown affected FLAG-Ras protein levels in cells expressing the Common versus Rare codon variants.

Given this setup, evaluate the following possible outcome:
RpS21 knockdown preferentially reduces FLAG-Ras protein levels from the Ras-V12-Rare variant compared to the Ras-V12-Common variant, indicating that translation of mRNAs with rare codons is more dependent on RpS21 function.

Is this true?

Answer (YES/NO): NO